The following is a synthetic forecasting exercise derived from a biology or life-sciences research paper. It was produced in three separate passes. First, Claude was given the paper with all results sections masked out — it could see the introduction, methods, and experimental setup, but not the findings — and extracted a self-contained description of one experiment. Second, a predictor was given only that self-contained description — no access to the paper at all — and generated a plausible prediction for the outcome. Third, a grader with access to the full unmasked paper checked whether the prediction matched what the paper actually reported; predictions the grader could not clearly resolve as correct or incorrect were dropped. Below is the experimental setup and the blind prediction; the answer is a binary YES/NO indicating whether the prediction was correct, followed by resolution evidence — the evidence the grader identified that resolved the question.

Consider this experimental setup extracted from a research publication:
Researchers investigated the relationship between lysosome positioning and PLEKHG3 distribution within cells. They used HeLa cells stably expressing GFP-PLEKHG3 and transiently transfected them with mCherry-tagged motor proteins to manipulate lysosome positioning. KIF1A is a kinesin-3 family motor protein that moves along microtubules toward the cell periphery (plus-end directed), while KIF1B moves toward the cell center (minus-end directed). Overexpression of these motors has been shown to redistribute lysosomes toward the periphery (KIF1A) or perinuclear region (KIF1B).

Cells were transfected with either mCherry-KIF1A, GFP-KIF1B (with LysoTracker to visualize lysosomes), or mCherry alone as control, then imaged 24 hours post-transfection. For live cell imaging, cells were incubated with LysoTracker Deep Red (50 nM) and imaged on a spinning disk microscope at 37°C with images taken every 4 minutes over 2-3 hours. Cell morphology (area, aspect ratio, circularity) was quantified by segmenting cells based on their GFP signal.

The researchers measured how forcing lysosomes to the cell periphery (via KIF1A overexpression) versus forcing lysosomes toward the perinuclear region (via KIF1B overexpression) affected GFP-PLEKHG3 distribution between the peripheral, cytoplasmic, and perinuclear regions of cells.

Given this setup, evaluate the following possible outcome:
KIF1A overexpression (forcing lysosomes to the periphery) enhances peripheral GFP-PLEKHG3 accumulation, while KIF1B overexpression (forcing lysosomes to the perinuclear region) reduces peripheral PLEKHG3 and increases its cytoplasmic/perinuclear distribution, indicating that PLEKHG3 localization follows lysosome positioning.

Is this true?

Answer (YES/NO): NO